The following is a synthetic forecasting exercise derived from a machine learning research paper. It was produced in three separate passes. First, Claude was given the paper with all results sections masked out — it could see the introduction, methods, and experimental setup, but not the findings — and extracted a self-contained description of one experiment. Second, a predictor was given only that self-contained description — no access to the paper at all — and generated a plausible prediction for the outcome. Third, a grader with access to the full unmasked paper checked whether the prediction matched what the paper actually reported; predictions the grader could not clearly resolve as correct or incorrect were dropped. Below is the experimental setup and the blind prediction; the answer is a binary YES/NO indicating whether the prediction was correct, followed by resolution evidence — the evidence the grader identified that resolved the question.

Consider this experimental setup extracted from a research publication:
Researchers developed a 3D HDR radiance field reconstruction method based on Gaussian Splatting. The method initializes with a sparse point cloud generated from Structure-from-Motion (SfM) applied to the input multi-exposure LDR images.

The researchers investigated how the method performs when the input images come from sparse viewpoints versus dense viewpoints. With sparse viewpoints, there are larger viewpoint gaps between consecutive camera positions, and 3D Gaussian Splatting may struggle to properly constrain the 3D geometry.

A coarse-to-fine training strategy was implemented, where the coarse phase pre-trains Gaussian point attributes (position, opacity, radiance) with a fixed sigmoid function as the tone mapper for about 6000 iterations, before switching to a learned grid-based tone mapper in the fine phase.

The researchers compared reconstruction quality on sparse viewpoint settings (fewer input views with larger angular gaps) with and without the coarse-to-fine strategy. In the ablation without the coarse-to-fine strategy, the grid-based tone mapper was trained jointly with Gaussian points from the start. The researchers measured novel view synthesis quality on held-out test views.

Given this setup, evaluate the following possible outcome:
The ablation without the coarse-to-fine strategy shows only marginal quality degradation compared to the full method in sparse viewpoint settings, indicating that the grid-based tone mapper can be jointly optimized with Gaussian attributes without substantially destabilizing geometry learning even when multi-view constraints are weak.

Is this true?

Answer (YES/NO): NO